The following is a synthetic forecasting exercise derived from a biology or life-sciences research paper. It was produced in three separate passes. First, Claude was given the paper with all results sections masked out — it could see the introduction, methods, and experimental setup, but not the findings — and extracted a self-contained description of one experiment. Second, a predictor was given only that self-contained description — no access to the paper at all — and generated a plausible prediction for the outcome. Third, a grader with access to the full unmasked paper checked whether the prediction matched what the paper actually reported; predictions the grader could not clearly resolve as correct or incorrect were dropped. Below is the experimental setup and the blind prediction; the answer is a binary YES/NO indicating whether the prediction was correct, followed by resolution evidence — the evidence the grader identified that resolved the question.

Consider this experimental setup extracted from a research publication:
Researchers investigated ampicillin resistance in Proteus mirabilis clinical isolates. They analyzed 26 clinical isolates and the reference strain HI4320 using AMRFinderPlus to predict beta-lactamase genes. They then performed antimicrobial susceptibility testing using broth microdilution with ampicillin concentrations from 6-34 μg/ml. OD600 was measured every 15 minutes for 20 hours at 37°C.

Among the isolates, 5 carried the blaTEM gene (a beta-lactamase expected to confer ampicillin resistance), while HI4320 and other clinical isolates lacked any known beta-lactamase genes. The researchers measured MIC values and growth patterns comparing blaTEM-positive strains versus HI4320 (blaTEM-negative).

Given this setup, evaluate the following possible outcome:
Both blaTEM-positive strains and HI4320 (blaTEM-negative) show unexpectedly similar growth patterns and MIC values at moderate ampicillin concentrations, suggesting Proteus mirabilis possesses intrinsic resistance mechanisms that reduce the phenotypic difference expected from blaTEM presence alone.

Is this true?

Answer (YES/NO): NO